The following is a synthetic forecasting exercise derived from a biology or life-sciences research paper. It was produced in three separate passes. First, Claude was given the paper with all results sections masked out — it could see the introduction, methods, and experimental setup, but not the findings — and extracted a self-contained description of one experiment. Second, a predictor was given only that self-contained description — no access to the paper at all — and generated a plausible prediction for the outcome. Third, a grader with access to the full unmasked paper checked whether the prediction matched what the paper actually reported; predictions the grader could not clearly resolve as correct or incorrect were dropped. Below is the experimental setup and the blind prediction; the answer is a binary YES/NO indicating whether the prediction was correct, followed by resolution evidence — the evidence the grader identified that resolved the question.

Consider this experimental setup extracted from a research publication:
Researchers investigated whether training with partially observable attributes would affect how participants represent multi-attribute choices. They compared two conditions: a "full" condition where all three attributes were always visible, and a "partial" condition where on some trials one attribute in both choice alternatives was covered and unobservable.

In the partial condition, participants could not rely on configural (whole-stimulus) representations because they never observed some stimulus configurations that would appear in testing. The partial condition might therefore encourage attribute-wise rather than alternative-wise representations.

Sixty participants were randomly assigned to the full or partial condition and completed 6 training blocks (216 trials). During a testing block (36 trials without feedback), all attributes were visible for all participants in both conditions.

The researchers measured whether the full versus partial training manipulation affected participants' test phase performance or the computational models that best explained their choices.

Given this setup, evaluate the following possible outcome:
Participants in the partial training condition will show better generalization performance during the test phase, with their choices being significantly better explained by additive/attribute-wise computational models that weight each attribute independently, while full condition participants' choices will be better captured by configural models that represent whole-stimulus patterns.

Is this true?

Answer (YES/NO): NO